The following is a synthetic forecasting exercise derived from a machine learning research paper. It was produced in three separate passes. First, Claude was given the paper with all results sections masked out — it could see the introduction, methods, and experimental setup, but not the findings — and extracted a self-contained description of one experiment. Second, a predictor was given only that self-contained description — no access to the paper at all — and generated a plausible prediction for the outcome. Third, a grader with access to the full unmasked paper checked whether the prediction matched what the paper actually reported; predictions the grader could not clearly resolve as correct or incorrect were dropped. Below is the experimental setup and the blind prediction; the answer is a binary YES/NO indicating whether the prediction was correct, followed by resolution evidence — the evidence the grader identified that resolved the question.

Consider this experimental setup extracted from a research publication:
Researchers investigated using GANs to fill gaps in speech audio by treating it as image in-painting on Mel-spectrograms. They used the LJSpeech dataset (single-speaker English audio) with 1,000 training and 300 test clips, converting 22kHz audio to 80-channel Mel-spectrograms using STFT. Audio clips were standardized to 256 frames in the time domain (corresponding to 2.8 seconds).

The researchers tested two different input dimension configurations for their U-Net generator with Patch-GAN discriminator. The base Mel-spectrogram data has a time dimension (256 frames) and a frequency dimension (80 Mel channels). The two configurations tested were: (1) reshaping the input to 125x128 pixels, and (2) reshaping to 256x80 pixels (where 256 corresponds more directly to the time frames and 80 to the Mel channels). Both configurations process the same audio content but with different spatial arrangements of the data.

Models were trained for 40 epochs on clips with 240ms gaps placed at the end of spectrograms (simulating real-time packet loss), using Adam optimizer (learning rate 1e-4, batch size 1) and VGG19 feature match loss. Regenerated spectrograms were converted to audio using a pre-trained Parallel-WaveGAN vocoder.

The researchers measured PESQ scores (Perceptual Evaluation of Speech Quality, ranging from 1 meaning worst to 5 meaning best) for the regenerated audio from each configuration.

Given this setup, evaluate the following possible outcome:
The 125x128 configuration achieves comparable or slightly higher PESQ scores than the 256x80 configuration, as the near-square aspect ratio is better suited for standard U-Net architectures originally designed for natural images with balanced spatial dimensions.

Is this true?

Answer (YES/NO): NO